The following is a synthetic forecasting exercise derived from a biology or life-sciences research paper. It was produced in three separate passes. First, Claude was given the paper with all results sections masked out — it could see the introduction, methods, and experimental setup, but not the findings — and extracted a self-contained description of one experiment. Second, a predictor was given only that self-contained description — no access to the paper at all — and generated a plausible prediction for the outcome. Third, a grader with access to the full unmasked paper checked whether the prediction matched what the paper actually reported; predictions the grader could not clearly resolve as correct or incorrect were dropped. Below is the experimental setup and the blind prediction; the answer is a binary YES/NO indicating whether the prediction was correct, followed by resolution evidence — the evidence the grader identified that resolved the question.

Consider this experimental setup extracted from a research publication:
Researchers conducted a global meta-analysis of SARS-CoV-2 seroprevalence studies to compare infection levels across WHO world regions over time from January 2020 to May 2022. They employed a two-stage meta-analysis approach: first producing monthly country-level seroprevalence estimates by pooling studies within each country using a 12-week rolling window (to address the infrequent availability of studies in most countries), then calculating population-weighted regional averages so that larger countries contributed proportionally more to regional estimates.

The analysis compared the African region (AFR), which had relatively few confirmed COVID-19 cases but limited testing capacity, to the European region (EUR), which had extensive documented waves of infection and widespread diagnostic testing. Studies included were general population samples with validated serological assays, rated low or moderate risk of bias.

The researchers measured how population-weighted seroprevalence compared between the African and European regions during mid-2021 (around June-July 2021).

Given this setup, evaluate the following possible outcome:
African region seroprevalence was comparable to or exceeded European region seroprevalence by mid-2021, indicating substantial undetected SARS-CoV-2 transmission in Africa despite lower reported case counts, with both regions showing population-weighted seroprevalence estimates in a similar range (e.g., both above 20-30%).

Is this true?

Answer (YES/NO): YES